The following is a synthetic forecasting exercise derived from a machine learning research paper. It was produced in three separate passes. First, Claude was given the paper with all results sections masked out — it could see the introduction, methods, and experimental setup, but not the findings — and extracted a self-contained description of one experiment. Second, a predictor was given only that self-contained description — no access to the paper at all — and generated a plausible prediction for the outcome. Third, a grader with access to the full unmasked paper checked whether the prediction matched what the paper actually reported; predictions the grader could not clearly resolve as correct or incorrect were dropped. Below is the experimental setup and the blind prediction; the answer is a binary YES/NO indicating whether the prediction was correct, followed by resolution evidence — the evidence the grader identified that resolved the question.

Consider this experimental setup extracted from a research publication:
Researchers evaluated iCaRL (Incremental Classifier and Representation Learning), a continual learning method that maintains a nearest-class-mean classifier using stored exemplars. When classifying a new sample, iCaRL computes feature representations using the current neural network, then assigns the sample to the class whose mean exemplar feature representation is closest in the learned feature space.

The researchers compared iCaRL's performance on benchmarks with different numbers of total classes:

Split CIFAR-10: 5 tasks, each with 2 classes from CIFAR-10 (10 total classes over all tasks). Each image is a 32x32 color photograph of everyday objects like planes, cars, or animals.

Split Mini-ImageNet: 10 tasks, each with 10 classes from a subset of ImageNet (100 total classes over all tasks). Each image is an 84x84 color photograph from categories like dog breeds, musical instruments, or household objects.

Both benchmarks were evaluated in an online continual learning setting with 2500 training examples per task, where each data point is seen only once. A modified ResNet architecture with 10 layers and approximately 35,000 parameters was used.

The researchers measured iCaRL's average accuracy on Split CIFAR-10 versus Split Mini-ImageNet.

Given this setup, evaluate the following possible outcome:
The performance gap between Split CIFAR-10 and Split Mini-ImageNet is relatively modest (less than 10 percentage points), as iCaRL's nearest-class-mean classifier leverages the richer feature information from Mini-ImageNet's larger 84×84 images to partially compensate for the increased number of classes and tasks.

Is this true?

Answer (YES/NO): NO